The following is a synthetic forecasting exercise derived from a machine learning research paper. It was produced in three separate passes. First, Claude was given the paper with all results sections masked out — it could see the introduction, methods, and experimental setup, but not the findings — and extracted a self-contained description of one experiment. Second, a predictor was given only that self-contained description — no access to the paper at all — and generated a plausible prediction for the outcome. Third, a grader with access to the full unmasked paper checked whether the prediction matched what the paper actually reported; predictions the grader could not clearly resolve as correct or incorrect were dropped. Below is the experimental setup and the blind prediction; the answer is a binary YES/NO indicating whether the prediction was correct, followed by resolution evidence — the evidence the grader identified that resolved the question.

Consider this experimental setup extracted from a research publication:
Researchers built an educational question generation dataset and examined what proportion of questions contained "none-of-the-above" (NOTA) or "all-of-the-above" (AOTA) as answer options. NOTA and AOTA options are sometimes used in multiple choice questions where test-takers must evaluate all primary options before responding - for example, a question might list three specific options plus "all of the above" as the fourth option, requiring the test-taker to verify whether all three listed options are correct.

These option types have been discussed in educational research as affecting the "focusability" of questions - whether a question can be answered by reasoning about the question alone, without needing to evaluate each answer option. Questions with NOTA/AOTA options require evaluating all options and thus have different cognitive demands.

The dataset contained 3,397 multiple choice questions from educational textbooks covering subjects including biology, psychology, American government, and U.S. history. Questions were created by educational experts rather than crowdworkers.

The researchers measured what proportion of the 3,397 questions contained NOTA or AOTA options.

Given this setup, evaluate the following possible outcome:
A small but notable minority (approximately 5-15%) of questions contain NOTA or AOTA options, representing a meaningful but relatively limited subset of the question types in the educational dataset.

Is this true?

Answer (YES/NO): NO